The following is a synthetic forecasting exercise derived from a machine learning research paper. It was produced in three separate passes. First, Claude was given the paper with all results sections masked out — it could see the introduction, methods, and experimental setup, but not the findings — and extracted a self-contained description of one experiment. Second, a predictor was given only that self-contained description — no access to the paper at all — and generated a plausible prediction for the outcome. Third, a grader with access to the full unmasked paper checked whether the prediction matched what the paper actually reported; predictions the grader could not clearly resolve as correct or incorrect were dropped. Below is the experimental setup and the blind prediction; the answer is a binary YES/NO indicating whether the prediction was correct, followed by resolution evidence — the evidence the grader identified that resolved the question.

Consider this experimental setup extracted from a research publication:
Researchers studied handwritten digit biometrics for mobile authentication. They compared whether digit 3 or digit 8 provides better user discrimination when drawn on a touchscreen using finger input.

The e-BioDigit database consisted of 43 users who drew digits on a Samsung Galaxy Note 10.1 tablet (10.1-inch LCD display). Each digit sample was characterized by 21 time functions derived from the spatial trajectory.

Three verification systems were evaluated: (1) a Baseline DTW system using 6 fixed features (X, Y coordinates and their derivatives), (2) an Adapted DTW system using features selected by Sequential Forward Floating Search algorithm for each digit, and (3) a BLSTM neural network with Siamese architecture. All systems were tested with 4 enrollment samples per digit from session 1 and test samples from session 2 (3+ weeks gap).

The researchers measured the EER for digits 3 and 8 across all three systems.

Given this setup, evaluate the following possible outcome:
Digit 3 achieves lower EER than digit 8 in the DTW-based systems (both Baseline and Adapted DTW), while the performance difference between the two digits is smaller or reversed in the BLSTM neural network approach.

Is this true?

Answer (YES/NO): NO